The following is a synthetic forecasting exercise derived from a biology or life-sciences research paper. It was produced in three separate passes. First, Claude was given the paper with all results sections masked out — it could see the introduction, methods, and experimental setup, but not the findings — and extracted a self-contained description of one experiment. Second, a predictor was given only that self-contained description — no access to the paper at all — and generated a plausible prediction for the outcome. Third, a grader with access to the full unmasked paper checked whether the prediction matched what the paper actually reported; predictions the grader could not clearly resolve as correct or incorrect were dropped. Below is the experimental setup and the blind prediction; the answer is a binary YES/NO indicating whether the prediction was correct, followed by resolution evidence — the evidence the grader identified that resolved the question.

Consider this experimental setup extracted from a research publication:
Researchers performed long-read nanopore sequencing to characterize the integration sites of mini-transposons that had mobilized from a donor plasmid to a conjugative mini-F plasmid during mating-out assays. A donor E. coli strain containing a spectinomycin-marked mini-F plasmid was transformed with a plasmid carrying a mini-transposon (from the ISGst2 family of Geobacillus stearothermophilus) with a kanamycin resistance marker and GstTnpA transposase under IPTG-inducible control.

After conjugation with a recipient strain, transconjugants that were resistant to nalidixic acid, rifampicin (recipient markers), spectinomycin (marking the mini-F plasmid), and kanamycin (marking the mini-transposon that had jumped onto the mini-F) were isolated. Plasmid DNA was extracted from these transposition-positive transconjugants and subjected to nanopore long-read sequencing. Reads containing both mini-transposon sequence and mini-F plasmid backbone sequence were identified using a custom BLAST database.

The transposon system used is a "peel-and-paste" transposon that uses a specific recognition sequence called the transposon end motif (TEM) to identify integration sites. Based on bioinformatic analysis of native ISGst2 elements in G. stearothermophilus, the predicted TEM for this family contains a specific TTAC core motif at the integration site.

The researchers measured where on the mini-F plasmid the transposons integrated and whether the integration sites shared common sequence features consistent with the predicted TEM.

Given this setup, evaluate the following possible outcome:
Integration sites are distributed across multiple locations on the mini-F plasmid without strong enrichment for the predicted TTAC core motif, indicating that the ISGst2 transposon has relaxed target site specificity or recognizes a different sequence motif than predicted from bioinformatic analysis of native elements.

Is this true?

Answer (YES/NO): NO